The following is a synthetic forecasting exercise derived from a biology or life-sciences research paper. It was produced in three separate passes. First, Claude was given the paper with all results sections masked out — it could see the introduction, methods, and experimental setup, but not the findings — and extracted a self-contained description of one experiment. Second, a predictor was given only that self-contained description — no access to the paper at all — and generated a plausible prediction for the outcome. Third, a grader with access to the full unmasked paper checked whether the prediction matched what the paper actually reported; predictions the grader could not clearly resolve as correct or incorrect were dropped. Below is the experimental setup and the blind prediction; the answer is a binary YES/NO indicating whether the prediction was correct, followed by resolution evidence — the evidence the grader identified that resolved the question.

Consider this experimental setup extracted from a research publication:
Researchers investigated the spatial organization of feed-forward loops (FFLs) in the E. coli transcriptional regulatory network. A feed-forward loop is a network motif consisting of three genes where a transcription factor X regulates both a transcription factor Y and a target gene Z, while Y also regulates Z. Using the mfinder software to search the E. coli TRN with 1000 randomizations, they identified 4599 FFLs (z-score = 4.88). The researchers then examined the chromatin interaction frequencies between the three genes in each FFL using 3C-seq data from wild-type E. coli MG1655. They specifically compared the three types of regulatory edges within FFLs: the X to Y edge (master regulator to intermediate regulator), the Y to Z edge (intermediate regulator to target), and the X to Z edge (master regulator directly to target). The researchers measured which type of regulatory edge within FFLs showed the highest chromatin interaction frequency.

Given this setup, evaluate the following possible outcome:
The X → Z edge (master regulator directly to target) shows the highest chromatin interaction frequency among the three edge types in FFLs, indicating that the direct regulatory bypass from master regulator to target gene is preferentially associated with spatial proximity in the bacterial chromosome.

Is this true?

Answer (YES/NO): NO